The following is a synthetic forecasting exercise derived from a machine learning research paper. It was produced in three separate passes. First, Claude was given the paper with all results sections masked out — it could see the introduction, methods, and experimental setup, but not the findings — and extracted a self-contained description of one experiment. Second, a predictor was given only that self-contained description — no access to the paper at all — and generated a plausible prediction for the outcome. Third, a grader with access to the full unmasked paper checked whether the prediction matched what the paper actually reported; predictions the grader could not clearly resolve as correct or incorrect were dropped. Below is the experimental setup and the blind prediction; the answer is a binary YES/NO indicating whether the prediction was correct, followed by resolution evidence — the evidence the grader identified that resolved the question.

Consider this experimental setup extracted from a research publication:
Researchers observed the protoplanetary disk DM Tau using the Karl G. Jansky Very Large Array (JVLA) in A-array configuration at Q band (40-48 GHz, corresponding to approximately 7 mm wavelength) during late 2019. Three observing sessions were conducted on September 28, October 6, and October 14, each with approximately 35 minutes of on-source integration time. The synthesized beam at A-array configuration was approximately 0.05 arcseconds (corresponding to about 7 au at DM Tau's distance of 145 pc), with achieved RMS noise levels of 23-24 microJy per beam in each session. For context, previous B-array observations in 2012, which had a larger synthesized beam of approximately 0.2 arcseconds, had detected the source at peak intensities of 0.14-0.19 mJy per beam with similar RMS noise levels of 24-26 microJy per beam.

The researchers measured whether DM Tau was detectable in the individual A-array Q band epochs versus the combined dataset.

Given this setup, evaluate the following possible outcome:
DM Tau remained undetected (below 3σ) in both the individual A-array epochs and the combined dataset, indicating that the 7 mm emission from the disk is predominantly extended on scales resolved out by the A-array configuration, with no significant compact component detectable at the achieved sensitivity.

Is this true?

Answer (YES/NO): NO